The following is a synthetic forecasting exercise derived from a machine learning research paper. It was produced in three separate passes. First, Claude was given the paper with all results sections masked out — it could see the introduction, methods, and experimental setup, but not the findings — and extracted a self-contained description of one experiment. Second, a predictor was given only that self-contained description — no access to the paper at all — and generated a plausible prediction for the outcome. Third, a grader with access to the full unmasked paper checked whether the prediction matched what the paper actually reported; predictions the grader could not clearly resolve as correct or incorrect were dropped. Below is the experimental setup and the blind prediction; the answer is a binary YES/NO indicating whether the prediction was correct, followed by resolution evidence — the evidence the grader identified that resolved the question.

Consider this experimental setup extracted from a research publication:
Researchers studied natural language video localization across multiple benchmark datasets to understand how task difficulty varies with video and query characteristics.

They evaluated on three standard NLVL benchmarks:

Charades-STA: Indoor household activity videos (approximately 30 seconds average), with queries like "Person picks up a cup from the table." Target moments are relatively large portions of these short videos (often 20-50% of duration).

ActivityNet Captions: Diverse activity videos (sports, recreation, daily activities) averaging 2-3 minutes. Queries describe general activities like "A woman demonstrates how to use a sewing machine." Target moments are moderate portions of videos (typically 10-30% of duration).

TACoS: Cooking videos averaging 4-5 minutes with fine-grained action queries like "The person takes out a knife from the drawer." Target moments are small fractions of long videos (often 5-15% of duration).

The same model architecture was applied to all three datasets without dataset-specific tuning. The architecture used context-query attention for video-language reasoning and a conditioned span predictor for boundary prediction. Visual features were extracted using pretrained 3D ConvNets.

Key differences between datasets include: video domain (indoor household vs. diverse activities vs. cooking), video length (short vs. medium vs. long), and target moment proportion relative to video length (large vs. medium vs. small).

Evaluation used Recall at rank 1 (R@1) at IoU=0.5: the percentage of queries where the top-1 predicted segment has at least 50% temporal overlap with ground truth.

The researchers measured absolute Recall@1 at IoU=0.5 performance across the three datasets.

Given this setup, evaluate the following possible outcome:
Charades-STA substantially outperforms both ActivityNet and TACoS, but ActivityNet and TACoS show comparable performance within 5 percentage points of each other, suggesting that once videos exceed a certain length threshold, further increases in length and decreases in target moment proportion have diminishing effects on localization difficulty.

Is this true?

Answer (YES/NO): NO